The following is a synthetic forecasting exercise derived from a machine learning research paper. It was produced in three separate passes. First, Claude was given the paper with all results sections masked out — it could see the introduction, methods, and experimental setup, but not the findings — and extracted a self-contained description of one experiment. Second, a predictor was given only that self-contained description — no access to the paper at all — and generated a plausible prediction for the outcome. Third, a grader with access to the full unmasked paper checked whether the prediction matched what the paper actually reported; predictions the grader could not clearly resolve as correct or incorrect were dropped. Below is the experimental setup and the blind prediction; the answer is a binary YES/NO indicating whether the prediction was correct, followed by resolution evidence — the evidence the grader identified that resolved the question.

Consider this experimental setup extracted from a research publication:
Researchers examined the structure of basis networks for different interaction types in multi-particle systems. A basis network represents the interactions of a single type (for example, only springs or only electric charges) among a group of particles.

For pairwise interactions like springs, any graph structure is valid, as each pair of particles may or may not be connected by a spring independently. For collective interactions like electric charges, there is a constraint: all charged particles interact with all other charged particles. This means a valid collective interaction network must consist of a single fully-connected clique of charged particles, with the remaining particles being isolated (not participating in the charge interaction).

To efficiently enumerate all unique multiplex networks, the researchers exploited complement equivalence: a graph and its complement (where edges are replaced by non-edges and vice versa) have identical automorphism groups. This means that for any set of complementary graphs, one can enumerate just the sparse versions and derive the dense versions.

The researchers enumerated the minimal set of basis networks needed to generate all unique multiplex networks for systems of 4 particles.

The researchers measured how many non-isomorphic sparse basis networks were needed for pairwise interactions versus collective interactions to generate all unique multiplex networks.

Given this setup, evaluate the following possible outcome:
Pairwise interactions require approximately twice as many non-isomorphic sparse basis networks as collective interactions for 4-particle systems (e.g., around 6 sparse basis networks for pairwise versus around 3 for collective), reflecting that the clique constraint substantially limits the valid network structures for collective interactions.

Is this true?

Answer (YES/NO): YES